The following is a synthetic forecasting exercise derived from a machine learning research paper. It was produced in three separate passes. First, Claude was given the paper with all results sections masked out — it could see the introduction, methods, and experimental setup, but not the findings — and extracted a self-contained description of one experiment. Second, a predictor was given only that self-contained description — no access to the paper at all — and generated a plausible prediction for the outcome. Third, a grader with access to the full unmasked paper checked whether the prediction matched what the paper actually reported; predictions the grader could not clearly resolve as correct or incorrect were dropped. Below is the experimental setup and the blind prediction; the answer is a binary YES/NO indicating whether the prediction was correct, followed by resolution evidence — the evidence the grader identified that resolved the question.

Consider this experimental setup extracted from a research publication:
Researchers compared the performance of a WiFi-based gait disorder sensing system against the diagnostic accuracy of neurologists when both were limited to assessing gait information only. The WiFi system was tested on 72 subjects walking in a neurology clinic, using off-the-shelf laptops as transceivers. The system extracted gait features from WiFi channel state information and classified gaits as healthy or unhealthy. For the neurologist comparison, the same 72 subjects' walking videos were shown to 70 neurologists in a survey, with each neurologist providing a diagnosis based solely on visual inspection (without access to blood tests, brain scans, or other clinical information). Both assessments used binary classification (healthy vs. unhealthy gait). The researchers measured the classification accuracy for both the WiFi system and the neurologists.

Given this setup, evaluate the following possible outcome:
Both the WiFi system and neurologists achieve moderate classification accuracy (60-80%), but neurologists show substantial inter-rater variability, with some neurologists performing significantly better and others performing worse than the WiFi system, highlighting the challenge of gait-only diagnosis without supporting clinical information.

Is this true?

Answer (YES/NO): NO